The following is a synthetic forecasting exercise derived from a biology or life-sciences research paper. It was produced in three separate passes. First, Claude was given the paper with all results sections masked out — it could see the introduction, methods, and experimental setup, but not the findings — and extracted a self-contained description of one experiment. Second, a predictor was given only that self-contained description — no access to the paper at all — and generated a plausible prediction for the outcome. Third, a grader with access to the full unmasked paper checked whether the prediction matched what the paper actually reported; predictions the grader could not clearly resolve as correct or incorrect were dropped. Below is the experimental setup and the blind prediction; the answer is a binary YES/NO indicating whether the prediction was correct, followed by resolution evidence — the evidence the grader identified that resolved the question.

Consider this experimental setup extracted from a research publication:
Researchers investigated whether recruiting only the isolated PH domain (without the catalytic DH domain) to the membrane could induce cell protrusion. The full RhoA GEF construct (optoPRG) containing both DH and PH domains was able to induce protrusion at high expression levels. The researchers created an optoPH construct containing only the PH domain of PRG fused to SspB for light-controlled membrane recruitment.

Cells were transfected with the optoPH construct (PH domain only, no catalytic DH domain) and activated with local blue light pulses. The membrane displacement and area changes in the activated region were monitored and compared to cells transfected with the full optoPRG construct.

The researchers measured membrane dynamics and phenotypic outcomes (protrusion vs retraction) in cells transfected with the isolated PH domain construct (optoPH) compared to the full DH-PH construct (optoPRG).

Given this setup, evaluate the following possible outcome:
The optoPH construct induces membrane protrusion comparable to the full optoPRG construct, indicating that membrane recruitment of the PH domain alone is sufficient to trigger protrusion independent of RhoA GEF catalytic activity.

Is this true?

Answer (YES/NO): NO